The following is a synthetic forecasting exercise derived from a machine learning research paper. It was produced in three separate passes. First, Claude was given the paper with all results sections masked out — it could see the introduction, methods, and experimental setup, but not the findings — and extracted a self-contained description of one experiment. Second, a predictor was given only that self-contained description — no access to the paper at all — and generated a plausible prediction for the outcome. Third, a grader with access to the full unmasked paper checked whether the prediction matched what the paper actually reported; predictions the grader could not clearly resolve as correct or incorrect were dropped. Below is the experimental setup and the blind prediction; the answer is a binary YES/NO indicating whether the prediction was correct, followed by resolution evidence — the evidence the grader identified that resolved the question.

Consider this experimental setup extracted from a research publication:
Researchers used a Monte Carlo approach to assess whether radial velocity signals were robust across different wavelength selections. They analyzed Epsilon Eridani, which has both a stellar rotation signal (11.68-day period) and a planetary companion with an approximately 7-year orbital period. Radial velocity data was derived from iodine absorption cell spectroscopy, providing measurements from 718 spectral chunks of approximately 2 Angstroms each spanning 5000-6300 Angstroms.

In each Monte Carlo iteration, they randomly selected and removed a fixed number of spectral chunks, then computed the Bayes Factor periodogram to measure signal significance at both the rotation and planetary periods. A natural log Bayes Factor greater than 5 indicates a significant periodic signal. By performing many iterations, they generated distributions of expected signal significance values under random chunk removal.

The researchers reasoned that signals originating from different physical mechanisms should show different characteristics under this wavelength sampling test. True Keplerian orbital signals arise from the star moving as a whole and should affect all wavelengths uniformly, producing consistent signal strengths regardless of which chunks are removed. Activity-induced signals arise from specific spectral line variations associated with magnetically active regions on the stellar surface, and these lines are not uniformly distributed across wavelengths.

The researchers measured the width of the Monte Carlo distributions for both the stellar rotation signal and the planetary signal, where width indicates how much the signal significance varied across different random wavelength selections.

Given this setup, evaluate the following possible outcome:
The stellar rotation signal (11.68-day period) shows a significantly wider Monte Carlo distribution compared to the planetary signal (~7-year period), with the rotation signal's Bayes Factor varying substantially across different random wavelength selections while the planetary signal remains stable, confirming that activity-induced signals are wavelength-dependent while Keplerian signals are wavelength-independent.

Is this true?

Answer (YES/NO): YES